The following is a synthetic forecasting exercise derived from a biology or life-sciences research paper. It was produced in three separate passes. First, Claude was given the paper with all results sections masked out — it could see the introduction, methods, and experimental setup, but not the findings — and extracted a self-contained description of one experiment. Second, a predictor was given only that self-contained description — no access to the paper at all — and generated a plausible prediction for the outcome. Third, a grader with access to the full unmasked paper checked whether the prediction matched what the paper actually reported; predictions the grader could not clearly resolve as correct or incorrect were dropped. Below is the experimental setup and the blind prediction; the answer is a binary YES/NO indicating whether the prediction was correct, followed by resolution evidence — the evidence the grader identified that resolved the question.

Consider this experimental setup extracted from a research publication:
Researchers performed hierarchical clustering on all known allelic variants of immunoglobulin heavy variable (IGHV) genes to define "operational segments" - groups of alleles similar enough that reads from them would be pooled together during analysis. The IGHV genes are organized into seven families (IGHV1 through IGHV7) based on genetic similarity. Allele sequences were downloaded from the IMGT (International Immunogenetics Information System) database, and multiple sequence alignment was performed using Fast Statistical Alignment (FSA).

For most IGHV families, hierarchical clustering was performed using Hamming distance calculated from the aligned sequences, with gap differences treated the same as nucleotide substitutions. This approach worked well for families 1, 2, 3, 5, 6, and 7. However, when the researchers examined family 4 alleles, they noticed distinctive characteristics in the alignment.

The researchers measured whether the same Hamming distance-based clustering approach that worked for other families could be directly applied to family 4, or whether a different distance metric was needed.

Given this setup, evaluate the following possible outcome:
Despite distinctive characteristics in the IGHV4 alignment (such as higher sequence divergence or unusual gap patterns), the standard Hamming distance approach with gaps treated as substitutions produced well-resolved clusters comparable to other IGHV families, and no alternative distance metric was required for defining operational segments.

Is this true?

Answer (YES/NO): NO